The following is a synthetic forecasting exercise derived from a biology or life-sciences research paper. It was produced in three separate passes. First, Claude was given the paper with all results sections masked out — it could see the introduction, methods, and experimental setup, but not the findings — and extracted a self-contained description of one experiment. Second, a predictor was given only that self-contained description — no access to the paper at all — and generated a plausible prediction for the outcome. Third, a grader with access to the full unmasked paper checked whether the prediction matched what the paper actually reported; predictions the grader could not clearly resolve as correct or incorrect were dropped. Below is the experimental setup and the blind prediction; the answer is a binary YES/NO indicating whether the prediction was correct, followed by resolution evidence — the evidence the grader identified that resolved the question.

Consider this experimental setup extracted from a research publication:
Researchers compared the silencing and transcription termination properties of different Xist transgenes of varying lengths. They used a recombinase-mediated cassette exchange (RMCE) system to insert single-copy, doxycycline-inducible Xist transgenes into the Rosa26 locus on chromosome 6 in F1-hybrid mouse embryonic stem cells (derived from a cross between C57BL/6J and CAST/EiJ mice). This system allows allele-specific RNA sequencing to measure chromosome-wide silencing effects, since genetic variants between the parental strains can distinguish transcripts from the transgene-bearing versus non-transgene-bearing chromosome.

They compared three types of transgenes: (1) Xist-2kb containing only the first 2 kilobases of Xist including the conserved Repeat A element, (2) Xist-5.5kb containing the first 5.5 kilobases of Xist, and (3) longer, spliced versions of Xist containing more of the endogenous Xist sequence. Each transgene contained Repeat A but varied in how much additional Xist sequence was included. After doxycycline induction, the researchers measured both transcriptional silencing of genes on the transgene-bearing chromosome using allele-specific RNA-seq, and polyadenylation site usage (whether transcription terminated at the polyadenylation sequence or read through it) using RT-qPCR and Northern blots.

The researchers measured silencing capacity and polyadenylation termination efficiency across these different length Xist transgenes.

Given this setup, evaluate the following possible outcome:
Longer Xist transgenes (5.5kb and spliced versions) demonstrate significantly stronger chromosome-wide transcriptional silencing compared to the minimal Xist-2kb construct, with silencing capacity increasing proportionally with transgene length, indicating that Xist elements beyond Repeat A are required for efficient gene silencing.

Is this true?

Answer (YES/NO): NO